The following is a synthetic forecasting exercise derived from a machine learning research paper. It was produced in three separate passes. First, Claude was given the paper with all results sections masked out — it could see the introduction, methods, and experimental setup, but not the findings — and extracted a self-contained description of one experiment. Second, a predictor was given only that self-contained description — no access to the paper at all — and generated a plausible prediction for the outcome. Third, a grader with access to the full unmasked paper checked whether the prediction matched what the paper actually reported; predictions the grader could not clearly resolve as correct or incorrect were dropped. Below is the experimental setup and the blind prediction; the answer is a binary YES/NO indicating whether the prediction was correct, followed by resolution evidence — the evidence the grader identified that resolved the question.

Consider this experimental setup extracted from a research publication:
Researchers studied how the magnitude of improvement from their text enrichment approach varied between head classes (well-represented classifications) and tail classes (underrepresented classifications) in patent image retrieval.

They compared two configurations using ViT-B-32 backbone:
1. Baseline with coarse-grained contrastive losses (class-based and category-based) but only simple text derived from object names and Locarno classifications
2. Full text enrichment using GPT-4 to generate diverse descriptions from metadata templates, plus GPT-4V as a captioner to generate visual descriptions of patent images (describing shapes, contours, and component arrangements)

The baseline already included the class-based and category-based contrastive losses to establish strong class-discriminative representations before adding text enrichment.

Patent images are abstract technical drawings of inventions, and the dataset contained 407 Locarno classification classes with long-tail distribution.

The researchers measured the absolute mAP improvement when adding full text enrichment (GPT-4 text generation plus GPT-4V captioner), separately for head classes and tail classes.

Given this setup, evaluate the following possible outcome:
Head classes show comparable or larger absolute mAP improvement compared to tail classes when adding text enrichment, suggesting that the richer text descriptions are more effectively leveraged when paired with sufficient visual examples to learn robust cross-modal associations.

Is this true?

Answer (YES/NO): YES